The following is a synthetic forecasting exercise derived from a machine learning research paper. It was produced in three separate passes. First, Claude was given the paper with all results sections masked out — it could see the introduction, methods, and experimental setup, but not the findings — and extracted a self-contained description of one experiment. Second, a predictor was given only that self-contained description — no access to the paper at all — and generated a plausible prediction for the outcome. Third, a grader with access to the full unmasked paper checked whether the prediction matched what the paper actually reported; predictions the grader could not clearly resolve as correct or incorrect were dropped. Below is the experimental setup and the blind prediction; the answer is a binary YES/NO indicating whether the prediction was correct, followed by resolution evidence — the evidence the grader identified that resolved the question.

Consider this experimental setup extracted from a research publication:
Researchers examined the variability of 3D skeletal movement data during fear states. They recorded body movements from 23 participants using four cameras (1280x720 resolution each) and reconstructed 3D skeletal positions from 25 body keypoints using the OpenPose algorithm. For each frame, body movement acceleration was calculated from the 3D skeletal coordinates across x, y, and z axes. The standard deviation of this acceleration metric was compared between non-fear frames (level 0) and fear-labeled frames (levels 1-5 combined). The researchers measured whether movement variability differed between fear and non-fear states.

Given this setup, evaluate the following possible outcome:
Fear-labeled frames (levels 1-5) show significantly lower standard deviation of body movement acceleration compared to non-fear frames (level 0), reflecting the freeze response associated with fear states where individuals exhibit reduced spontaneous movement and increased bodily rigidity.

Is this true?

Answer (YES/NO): YES